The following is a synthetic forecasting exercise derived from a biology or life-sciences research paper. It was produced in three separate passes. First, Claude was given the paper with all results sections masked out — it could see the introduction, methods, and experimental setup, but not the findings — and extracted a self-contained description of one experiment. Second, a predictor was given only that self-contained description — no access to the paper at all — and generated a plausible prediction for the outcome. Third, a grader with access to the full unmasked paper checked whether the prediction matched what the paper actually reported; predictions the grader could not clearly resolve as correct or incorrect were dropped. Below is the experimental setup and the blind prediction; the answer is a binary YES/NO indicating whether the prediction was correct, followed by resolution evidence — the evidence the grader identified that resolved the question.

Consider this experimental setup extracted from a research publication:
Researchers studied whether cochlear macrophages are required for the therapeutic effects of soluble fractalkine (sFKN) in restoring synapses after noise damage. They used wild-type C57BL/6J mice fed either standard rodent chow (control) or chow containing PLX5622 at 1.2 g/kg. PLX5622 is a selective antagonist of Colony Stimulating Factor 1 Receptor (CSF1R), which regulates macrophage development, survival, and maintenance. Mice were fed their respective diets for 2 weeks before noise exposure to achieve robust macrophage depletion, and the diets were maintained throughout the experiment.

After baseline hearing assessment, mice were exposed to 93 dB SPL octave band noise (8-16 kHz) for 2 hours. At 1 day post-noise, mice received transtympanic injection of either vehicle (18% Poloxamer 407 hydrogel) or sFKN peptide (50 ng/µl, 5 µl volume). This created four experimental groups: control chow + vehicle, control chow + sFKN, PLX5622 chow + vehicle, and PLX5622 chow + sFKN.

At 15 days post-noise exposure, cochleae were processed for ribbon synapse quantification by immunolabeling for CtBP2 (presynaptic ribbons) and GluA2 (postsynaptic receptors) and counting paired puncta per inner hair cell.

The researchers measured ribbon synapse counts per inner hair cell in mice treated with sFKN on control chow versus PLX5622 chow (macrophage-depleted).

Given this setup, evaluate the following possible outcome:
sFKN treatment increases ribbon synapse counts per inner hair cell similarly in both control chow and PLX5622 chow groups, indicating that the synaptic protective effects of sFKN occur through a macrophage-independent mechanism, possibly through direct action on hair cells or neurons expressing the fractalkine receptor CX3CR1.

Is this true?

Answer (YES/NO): NO